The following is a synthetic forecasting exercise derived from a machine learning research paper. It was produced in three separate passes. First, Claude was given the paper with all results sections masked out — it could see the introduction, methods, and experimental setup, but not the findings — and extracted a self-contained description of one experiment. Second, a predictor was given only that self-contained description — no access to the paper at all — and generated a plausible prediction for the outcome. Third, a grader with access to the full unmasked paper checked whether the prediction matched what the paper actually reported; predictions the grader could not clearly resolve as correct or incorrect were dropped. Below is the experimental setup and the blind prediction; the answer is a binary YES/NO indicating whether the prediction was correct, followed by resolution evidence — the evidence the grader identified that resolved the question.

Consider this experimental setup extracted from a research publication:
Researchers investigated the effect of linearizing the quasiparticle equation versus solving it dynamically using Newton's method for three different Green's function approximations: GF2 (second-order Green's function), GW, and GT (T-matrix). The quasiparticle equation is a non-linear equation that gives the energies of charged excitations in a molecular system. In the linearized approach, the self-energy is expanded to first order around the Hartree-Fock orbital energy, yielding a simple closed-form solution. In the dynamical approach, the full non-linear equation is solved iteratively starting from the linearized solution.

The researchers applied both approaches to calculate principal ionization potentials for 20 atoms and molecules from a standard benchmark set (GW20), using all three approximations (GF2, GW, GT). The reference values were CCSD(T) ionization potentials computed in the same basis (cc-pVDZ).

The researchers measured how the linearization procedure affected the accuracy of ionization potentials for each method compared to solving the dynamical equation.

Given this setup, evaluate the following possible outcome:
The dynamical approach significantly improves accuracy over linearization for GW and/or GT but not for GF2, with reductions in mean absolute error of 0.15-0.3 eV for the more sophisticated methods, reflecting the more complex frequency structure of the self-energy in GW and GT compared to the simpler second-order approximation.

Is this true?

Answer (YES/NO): NO